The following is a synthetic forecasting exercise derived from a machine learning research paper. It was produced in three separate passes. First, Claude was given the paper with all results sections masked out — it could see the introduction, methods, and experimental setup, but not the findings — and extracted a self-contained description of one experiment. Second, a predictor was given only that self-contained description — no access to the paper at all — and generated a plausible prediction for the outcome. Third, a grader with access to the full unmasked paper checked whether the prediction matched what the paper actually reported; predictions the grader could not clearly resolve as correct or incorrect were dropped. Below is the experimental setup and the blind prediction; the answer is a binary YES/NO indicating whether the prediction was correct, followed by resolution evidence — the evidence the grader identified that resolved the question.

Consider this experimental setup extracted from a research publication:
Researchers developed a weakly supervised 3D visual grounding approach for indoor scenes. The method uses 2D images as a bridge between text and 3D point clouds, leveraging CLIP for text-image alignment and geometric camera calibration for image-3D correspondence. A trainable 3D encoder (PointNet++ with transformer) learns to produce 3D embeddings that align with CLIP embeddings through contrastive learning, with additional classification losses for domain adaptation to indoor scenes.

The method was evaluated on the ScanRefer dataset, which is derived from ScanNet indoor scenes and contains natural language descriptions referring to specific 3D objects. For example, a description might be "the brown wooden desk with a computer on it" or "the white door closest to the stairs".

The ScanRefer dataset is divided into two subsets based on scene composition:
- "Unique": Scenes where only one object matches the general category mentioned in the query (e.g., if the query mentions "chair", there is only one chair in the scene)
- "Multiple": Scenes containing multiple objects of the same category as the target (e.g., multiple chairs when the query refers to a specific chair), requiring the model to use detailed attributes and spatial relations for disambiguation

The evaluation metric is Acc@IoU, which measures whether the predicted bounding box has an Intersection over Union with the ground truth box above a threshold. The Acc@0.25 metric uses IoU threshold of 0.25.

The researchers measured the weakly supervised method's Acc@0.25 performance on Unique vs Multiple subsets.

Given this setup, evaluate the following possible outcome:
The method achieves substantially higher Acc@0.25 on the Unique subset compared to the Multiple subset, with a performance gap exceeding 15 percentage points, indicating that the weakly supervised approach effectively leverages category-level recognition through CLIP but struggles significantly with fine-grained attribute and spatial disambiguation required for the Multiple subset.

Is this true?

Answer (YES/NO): YES